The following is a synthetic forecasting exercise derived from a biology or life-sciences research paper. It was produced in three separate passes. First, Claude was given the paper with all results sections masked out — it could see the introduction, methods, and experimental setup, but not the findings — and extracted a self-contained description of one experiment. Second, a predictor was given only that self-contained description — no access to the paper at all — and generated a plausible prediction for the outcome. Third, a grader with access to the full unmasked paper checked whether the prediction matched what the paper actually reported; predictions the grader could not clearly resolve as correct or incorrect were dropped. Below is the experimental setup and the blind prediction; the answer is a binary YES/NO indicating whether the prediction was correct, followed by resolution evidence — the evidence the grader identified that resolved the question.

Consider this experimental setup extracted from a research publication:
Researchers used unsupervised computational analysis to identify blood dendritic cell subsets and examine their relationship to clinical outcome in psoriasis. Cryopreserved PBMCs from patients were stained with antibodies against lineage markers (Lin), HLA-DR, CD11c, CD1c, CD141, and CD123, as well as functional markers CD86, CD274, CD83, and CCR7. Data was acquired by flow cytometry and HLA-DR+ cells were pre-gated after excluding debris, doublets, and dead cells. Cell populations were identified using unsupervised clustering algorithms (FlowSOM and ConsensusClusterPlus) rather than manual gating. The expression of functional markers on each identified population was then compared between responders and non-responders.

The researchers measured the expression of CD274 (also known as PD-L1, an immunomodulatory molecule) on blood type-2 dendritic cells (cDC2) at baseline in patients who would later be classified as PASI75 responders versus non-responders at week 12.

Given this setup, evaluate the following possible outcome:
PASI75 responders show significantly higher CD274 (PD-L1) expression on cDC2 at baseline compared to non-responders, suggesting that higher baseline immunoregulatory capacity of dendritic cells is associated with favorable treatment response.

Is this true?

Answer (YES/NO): NO